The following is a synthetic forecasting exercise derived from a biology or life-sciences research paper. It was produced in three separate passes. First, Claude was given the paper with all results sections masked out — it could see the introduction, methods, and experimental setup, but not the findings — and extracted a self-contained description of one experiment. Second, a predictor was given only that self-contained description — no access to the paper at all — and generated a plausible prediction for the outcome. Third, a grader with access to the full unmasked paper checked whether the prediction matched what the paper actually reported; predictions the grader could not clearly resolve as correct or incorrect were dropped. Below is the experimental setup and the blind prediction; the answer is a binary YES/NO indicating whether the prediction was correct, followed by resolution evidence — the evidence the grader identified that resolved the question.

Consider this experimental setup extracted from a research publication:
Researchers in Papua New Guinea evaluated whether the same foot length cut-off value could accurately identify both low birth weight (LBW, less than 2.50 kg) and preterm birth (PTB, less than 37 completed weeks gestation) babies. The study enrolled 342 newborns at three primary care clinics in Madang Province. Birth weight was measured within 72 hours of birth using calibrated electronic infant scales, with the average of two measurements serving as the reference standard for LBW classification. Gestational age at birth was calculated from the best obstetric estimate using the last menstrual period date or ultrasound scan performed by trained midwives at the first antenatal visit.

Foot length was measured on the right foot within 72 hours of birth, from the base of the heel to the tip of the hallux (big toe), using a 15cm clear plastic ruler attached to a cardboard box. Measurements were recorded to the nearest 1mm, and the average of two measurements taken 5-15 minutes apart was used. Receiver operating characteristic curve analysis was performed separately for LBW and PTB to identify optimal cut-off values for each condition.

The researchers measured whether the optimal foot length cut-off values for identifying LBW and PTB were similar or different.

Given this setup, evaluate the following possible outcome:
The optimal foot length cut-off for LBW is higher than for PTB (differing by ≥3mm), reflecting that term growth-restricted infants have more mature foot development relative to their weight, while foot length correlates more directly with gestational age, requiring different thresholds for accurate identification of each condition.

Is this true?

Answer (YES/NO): NO